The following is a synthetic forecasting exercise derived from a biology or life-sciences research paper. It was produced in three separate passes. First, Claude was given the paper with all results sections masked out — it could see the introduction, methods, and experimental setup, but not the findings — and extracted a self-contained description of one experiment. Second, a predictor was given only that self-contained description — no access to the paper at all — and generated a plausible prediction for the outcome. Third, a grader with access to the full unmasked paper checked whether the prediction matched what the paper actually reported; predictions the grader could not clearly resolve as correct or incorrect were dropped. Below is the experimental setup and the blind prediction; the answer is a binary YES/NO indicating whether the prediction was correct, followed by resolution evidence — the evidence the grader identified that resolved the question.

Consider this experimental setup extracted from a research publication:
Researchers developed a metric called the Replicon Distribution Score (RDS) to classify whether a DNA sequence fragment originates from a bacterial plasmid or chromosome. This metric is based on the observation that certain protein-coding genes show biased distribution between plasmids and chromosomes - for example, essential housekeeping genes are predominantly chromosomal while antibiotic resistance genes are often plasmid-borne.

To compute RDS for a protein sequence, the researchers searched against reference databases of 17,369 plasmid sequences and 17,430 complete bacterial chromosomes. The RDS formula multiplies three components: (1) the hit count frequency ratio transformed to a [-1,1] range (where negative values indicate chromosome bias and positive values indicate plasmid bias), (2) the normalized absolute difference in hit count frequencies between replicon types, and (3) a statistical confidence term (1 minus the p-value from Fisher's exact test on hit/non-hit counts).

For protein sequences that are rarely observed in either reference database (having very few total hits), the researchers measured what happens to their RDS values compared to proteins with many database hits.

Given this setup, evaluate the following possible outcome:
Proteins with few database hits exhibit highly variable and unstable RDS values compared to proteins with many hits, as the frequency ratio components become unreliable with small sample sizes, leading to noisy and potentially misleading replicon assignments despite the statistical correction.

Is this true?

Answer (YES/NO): NO